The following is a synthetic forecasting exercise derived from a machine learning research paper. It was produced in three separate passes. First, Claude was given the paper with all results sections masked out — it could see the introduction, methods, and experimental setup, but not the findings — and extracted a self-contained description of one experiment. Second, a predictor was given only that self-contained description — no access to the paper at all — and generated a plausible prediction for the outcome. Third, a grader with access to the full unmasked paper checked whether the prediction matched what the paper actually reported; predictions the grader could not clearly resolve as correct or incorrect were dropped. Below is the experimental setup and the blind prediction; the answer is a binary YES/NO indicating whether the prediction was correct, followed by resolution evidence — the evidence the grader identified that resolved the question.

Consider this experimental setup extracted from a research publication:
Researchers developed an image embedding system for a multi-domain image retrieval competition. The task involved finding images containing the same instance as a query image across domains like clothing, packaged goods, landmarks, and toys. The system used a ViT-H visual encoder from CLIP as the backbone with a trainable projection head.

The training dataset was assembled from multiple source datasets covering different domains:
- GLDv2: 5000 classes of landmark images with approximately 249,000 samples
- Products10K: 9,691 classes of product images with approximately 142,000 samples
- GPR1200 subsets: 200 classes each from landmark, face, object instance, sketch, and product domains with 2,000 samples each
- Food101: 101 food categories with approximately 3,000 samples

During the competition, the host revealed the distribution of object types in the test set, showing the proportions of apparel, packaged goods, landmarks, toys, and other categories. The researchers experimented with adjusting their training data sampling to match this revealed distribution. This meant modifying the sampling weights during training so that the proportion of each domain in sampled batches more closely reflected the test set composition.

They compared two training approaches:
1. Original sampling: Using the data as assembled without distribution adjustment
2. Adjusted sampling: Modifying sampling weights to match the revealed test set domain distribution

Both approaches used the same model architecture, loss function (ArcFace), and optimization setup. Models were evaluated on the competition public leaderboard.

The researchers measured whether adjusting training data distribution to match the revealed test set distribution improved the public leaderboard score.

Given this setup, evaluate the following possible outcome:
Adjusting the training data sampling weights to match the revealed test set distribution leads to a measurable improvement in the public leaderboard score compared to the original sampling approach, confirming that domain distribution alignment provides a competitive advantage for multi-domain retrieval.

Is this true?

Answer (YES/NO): NO